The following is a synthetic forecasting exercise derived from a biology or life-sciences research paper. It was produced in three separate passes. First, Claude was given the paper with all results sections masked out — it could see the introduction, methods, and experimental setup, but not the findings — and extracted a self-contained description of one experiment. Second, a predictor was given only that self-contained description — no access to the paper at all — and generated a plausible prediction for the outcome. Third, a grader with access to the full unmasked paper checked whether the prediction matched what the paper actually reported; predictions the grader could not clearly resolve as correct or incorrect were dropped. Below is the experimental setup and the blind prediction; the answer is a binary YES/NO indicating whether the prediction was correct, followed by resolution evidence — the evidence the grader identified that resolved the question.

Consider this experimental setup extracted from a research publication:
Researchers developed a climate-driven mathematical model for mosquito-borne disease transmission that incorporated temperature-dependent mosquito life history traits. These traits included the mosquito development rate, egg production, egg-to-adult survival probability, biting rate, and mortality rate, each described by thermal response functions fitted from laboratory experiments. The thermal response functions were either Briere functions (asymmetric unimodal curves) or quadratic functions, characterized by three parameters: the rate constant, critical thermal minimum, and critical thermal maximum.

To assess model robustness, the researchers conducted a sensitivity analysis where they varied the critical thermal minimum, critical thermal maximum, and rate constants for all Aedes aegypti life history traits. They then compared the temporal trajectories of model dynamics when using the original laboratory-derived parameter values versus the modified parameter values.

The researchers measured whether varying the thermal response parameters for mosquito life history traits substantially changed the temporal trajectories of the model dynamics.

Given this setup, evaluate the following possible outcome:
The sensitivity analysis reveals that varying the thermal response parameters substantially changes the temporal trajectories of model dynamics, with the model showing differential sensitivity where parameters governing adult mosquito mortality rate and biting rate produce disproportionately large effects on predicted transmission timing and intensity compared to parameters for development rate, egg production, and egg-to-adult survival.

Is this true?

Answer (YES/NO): NO